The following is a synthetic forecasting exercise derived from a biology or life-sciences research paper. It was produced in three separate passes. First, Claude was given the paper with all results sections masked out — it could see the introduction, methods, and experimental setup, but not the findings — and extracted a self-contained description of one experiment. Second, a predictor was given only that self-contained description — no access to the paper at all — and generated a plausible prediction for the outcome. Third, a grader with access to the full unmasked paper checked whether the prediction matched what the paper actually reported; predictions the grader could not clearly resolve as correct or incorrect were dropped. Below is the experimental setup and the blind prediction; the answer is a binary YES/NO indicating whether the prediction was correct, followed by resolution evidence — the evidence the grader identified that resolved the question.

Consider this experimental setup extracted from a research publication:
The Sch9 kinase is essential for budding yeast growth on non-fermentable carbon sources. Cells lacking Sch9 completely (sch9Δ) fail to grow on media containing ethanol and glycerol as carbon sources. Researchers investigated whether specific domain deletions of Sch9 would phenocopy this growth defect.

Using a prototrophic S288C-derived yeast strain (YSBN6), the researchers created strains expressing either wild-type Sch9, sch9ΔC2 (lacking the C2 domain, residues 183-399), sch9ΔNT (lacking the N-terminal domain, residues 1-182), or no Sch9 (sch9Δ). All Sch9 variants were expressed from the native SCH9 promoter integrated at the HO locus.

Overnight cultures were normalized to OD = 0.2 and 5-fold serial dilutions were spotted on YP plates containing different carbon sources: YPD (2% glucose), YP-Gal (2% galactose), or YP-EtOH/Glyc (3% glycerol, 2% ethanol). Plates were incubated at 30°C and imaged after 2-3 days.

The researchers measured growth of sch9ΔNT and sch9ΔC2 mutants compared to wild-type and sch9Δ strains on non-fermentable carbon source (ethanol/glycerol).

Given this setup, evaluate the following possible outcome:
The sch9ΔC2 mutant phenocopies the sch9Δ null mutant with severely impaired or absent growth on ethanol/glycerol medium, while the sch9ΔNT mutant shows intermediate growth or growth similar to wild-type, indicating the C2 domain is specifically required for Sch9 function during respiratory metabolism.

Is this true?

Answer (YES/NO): NO